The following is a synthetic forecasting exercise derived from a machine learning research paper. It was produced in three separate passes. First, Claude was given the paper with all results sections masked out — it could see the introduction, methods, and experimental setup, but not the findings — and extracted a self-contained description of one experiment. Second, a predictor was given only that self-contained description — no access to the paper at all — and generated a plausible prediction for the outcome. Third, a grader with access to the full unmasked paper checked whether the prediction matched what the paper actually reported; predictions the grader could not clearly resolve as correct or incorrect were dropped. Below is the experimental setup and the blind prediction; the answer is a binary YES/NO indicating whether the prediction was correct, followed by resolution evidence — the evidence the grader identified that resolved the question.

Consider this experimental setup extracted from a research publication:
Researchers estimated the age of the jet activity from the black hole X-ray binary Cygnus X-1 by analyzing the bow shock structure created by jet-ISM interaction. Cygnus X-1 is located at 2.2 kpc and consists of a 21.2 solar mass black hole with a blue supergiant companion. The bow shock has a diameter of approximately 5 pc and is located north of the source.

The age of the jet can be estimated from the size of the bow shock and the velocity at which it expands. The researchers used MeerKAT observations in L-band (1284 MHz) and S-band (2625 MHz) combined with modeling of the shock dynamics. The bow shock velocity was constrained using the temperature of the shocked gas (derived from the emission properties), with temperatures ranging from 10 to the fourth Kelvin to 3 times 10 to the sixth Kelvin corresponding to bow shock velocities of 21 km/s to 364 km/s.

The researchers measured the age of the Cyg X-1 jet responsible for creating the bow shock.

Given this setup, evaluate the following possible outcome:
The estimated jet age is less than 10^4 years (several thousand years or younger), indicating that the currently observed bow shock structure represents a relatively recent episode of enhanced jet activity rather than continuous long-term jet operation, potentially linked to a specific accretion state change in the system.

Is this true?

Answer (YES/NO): NO